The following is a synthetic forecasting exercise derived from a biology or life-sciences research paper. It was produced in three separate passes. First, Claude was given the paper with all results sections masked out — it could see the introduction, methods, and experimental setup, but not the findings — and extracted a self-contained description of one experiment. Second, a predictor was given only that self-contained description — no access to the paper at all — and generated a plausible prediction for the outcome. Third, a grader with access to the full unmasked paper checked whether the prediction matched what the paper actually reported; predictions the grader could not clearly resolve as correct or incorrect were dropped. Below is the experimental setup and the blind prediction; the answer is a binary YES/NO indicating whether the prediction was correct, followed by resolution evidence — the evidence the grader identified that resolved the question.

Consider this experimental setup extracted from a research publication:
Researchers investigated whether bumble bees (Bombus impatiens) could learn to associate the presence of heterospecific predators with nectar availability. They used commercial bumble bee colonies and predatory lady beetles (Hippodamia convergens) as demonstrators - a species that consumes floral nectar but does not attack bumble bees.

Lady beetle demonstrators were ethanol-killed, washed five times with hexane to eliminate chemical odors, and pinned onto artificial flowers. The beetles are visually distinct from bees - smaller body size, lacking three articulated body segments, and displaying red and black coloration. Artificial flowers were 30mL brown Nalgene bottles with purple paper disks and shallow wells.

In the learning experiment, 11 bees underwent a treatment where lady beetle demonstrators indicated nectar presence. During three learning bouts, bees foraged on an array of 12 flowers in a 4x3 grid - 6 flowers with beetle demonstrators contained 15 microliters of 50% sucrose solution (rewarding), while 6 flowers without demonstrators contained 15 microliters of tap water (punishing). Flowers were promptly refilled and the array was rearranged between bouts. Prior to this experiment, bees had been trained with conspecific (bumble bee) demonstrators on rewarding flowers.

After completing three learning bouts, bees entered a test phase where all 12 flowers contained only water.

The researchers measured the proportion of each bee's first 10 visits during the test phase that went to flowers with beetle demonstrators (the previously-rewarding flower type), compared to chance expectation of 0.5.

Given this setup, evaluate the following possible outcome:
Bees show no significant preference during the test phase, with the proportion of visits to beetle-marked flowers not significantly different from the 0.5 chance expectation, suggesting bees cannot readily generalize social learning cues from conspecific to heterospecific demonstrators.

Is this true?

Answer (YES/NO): NO